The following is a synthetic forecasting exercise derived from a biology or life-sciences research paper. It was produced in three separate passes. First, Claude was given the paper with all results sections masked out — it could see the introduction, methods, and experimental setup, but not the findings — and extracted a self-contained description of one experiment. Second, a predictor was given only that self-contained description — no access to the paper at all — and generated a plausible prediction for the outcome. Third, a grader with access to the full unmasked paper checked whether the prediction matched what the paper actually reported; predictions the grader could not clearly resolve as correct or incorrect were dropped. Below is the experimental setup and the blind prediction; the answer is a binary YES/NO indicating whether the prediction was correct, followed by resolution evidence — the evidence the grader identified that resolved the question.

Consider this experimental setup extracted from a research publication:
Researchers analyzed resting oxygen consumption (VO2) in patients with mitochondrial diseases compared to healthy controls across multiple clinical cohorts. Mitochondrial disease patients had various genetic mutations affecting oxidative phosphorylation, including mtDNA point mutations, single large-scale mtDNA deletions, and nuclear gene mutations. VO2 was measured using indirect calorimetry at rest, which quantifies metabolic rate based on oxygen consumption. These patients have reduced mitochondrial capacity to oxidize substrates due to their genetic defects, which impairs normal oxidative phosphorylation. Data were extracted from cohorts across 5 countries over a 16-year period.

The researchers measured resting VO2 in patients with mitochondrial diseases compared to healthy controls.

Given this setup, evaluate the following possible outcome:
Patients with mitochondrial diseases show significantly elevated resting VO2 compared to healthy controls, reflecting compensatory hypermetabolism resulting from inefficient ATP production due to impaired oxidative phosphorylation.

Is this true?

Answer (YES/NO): YES